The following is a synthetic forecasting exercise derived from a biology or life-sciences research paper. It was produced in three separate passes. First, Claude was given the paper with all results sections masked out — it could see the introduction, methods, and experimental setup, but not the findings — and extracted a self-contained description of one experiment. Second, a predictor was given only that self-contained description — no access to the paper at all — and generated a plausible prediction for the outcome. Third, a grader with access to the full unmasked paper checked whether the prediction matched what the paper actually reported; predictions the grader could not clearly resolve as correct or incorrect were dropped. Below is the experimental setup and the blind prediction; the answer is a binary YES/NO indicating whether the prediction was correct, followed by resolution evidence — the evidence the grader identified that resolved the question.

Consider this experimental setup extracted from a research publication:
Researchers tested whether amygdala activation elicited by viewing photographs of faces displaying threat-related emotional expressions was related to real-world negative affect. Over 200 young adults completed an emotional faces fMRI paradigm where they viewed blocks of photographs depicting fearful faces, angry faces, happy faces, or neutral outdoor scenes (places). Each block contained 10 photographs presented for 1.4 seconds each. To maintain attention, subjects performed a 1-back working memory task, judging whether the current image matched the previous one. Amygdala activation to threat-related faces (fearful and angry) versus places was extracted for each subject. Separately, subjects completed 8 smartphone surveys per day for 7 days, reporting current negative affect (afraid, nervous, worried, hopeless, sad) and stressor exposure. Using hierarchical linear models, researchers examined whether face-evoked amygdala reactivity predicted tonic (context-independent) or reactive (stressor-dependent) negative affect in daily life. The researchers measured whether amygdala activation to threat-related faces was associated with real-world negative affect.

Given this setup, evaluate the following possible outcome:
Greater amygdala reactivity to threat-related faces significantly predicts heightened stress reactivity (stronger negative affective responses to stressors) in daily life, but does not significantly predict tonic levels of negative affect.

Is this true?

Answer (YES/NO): NO